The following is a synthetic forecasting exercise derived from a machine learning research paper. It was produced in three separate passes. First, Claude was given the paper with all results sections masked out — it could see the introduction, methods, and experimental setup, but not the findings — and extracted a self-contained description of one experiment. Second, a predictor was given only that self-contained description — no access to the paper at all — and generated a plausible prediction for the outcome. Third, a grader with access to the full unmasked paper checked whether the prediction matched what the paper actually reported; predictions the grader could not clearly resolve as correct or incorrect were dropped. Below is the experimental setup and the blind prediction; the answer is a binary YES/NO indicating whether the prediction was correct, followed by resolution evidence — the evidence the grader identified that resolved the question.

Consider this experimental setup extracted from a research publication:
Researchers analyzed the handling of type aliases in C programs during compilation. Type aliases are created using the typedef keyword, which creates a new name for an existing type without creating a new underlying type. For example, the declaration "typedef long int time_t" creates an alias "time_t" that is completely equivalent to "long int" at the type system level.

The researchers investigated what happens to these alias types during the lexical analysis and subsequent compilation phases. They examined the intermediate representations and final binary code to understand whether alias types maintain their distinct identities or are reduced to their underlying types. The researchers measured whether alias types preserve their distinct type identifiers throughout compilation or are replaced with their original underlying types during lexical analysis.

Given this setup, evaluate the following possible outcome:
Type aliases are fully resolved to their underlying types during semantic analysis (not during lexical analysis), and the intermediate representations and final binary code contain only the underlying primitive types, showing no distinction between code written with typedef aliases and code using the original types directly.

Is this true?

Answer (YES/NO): NO